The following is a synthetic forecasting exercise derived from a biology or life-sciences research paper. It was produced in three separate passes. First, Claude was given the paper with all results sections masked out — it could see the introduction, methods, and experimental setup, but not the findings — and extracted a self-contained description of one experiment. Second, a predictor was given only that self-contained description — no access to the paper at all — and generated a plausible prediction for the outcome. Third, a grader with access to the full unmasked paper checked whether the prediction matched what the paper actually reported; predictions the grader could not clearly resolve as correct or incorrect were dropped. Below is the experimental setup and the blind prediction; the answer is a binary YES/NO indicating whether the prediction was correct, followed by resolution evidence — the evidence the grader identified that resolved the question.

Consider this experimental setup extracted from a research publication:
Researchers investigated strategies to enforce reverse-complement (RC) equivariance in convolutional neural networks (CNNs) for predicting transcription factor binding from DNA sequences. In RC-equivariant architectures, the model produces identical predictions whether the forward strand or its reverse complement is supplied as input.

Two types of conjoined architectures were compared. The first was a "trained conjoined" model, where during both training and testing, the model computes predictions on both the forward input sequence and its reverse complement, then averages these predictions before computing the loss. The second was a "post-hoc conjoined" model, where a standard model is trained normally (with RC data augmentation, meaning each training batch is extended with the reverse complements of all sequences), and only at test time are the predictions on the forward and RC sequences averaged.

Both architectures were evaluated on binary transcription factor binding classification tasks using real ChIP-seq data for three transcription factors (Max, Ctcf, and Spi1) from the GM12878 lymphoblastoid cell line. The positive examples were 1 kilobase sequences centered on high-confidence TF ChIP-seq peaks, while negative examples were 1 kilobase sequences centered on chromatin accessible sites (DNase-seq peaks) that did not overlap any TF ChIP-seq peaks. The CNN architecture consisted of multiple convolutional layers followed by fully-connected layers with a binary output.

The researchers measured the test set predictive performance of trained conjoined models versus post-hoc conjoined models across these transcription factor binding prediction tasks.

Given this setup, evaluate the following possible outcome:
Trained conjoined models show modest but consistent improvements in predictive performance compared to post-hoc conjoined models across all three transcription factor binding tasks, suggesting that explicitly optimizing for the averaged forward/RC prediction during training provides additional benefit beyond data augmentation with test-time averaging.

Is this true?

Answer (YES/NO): NO